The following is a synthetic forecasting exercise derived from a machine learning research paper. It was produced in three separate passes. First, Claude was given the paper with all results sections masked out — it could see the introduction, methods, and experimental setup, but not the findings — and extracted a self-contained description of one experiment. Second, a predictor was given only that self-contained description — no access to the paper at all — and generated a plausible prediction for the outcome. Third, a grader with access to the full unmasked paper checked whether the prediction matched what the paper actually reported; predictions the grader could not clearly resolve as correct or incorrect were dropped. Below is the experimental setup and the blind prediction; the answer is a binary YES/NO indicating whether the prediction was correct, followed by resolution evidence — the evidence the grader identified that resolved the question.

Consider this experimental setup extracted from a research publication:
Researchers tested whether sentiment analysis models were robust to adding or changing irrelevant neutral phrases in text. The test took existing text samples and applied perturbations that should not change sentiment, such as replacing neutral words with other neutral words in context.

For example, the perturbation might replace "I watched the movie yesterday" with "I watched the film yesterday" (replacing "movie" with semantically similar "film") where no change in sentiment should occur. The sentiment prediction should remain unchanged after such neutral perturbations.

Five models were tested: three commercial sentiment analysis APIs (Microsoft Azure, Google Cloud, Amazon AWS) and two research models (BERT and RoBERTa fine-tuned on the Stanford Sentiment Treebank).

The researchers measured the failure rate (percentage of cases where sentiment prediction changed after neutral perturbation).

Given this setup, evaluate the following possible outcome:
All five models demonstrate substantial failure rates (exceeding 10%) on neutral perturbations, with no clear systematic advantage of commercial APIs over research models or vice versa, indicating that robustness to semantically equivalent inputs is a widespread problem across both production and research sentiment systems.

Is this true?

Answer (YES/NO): NO